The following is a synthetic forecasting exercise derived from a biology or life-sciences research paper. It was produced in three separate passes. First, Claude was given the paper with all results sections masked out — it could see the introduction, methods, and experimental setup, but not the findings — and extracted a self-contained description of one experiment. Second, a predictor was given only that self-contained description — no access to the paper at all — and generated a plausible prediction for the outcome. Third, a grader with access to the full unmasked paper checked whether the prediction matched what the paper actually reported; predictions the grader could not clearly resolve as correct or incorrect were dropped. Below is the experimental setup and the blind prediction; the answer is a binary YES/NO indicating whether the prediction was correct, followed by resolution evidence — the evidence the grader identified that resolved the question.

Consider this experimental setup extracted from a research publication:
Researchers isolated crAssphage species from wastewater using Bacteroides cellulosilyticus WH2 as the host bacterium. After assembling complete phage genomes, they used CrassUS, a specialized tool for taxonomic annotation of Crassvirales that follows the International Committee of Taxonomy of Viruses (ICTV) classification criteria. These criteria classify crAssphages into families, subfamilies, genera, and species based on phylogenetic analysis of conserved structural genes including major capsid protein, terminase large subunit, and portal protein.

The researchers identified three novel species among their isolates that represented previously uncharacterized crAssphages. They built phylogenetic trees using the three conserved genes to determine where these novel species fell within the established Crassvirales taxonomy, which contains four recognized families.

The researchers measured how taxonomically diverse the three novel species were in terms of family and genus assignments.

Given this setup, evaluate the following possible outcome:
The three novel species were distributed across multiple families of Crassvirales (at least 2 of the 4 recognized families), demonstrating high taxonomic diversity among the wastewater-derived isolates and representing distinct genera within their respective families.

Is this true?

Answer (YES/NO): YES